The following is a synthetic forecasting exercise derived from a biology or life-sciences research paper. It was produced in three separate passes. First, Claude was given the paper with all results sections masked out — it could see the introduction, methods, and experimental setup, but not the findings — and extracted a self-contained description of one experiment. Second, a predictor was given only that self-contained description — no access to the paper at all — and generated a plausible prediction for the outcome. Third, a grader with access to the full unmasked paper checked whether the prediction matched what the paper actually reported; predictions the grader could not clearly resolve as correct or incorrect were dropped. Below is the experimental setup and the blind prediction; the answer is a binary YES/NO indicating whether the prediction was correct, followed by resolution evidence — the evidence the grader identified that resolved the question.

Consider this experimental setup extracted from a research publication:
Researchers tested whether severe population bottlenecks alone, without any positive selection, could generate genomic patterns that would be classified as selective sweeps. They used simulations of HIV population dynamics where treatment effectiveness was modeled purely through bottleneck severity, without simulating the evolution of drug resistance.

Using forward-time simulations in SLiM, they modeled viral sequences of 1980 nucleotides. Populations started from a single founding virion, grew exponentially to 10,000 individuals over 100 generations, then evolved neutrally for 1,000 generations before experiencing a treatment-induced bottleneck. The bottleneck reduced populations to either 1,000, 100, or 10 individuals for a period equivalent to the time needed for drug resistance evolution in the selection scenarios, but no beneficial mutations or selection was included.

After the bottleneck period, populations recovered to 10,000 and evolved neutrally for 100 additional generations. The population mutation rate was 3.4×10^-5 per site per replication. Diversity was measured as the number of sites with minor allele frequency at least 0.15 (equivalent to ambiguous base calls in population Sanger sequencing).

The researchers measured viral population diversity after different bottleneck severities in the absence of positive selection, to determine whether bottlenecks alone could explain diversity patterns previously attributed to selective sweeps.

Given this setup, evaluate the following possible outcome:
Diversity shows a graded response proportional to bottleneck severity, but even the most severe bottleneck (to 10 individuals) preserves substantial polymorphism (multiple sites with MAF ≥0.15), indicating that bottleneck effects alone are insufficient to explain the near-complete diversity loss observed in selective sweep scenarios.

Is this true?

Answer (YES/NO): NO